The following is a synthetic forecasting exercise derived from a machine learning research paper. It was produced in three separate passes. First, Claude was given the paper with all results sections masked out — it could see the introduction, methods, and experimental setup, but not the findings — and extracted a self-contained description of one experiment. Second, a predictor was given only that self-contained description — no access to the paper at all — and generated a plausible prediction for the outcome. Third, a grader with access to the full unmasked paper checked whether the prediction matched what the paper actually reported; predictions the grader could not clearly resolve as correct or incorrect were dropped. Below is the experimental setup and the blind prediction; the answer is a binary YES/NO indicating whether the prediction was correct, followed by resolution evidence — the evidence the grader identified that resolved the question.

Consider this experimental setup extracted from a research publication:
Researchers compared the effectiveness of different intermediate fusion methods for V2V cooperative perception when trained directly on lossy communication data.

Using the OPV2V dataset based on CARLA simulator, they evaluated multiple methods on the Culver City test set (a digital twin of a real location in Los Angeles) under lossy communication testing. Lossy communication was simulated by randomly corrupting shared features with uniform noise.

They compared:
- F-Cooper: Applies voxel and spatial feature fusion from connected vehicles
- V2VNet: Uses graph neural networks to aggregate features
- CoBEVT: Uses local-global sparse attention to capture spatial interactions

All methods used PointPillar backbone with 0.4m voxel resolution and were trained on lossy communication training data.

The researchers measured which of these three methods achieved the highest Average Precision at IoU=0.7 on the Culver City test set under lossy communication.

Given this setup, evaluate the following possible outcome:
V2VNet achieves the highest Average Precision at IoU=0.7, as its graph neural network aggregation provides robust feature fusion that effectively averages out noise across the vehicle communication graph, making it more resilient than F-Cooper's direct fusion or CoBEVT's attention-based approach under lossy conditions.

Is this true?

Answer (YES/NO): NO